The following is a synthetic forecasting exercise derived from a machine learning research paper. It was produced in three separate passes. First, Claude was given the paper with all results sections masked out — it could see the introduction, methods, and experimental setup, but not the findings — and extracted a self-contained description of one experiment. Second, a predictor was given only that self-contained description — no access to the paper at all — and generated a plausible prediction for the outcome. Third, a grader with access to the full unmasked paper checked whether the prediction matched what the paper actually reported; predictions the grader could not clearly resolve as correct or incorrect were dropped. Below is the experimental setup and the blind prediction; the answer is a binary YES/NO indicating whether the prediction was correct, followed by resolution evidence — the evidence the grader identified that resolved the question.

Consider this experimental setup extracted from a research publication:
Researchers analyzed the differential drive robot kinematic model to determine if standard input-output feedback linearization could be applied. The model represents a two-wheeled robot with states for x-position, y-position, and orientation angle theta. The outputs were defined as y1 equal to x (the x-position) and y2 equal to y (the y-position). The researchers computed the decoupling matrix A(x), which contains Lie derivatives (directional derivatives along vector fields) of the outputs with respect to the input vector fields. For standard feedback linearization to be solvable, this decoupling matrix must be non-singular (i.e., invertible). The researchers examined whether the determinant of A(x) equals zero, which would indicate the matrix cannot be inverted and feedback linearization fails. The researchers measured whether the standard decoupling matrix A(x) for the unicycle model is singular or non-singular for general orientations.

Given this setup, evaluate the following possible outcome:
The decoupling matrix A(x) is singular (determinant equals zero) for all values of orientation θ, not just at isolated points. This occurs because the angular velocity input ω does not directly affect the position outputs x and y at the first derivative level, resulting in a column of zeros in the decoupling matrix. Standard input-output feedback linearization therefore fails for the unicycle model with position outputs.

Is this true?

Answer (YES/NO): YES